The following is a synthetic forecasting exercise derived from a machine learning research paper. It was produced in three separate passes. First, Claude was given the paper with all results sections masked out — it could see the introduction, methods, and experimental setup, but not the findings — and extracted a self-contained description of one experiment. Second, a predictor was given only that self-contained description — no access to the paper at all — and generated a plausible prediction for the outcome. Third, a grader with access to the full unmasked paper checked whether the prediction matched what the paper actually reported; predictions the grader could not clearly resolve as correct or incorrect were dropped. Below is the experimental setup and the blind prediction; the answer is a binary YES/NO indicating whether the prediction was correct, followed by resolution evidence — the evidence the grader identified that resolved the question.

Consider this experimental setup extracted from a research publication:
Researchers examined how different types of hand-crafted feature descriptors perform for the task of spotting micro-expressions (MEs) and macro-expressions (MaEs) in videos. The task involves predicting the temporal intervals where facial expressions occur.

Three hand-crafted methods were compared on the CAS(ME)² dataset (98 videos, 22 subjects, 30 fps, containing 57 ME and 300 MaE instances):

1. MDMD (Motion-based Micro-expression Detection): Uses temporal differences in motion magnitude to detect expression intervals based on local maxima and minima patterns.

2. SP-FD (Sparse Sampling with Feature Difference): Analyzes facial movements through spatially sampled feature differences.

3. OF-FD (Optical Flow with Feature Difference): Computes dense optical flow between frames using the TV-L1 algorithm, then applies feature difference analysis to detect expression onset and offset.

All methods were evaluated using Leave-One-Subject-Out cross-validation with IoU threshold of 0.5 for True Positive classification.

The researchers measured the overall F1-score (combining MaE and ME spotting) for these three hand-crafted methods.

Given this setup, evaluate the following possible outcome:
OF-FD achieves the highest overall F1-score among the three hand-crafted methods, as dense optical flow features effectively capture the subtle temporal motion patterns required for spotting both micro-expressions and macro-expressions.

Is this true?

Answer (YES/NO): YES